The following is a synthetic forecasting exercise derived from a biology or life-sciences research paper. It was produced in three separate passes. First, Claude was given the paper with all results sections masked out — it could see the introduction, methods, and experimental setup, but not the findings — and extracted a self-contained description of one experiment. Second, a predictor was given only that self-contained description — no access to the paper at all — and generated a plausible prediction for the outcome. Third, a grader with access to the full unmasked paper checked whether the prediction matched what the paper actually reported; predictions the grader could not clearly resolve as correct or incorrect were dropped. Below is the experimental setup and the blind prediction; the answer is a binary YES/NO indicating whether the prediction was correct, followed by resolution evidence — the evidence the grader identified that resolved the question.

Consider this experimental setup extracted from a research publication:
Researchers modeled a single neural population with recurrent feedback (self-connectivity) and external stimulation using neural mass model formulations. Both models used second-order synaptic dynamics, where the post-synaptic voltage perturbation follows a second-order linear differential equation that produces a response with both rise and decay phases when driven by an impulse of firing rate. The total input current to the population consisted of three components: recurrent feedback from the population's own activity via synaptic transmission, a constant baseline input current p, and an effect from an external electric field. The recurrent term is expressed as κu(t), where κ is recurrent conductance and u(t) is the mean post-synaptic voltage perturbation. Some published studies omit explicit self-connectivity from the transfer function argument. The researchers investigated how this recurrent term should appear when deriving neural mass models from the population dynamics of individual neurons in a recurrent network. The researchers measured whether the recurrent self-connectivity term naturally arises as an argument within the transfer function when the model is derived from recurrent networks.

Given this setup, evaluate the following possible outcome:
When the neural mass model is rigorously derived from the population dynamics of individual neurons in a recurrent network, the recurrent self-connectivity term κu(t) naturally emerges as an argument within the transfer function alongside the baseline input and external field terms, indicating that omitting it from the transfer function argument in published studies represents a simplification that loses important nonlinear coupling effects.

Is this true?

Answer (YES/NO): YES